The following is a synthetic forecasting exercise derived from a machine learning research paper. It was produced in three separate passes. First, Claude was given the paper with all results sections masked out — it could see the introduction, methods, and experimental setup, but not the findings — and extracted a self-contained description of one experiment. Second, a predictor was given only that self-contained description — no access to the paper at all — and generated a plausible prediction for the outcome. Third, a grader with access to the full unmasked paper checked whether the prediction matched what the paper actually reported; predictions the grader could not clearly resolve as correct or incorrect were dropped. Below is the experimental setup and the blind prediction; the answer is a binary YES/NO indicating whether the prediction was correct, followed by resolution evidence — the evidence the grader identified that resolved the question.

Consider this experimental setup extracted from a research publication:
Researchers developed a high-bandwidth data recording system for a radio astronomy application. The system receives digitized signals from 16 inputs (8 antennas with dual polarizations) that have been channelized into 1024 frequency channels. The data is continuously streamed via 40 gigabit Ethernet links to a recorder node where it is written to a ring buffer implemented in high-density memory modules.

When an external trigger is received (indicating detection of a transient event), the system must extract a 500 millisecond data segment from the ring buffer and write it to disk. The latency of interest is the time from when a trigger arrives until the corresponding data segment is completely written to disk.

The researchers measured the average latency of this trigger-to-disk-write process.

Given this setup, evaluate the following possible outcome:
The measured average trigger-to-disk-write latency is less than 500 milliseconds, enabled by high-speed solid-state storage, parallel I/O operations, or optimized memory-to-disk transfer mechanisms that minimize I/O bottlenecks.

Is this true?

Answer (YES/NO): NO